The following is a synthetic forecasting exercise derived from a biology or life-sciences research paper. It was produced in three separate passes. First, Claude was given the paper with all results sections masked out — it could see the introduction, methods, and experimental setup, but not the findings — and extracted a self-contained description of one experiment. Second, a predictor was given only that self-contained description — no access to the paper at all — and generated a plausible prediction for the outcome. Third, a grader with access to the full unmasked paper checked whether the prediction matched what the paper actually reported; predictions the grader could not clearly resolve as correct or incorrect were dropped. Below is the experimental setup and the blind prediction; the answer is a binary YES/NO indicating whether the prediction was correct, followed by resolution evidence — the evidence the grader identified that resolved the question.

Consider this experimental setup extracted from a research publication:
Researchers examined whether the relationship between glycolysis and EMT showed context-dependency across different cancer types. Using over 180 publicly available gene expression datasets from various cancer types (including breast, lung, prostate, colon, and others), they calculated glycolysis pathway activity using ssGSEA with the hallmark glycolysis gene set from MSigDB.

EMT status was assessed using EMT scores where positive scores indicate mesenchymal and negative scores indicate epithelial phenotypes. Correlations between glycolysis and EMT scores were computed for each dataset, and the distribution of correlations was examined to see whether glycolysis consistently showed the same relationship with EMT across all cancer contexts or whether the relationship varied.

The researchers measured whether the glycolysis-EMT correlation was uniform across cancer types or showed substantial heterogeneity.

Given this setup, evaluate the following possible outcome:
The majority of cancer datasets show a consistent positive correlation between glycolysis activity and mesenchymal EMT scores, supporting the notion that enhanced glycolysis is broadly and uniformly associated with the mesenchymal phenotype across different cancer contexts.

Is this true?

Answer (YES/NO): NO